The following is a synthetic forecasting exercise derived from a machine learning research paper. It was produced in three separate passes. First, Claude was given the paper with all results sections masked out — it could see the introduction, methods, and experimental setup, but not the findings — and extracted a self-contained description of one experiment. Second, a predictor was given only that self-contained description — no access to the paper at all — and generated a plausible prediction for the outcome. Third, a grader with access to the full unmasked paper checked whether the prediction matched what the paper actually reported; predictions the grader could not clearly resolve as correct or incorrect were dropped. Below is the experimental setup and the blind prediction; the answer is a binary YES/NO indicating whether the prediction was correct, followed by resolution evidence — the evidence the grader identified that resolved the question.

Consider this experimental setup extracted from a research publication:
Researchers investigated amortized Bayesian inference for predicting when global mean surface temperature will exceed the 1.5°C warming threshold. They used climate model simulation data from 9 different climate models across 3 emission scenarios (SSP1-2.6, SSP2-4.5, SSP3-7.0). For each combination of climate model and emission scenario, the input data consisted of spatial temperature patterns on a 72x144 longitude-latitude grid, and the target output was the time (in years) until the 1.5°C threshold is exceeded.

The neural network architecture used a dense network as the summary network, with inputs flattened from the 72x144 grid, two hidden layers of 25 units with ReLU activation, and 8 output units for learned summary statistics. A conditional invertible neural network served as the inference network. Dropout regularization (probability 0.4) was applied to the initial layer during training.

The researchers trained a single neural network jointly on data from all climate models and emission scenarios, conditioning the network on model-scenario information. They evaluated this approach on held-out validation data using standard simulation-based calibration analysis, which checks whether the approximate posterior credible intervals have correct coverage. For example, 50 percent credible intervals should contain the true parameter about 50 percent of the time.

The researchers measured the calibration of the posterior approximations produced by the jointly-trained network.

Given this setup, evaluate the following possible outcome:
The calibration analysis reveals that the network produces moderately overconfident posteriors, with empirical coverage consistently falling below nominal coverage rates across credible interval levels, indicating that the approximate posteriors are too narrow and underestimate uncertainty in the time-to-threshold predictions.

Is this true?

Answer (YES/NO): NO